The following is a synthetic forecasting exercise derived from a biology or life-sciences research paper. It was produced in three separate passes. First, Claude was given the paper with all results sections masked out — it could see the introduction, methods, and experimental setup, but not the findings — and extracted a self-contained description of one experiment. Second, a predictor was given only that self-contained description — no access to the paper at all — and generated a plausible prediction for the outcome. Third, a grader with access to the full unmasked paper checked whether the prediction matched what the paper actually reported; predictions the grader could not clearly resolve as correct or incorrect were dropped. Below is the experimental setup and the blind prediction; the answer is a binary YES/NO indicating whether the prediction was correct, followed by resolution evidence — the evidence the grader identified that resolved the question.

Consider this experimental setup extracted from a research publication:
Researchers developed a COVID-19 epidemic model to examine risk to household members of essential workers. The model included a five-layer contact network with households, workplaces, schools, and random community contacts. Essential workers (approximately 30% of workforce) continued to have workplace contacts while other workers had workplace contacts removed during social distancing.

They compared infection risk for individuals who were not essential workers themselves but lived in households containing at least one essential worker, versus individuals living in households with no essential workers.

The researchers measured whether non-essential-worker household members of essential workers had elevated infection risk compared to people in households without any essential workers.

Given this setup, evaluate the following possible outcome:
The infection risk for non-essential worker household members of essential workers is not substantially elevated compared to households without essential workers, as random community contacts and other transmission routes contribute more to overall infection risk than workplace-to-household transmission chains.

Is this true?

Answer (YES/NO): NO